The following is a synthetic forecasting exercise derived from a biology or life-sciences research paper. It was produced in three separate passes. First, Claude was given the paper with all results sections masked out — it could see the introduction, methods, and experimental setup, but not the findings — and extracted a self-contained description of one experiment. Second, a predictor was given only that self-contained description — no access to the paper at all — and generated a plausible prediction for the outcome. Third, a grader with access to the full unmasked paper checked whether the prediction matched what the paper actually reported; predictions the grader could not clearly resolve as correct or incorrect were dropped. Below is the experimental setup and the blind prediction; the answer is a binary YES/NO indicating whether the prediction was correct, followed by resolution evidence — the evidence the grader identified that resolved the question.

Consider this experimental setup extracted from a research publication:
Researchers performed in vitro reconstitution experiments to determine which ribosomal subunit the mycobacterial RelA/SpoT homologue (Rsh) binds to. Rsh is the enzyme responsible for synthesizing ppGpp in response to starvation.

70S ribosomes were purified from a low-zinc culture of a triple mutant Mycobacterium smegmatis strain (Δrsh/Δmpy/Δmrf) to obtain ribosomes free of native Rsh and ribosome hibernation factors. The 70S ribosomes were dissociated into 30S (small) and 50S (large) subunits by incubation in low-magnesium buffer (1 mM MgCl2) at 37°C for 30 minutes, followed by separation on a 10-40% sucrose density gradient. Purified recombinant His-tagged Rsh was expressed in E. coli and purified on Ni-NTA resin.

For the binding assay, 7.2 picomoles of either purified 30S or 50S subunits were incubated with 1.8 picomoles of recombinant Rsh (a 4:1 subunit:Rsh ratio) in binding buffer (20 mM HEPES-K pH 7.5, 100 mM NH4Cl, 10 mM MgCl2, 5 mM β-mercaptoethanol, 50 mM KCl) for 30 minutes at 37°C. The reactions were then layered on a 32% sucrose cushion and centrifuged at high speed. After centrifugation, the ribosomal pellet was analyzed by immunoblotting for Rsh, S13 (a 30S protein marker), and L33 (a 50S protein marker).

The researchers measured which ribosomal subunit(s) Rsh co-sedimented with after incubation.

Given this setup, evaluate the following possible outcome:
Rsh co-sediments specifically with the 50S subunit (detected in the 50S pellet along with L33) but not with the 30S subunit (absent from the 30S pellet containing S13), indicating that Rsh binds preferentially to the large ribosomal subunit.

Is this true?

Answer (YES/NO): YES